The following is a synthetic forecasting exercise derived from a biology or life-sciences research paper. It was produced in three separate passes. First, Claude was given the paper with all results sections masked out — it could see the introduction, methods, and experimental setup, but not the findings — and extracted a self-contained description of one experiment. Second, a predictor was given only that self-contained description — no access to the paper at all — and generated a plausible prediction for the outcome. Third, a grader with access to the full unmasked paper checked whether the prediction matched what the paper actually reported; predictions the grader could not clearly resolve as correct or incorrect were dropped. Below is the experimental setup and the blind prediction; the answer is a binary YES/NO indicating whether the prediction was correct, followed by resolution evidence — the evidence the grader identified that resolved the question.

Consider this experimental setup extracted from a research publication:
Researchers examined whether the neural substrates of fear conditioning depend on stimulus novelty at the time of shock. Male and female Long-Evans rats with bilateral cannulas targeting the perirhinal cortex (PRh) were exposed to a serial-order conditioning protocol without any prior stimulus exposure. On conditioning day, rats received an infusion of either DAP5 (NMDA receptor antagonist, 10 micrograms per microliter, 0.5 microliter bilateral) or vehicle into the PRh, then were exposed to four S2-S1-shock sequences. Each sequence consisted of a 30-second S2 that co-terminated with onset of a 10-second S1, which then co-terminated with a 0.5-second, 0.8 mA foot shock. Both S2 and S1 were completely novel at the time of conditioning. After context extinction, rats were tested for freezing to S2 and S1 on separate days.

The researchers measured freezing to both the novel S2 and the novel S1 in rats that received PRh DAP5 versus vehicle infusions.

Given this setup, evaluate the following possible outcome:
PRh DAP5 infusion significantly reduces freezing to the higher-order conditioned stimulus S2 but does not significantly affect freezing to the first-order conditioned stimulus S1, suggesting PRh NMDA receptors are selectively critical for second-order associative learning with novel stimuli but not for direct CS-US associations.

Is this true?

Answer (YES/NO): NO